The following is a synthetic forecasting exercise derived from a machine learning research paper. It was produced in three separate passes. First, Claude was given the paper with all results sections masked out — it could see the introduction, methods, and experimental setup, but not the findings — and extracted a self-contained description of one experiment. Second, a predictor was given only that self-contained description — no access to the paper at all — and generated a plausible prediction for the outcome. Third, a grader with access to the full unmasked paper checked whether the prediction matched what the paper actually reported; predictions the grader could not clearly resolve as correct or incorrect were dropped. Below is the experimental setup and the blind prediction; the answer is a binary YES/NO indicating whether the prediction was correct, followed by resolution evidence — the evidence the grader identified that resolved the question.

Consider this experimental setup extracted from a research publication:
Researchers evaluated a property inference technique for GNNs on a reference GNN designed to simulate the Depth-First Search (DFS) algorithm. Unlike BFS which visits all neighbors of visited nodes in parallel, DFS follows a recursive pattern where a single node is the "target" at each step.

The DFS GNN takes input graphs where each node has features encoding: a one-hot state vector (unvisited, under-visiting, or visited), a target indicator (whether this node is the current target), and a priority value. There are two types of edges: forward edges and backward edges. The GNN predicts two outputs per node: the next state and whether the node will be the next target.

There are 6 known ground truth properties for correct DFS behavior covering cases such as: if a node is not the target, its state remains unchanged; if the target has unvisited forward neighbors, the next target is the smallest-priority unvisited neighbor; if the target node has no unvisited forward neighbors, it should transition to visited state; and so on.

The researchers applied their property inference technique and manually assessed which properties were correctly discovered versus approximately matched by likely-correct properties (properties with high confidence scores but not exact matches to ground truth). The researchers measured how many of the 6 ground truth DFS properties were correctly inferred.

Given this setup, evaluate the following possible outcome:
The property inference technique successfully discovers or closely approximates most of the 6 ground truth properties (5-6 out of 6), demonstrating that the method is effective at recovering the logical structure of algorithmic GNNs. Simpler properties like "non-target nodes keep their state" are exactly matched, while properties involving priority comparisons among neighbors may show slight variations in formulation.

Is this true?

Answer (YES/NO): YES